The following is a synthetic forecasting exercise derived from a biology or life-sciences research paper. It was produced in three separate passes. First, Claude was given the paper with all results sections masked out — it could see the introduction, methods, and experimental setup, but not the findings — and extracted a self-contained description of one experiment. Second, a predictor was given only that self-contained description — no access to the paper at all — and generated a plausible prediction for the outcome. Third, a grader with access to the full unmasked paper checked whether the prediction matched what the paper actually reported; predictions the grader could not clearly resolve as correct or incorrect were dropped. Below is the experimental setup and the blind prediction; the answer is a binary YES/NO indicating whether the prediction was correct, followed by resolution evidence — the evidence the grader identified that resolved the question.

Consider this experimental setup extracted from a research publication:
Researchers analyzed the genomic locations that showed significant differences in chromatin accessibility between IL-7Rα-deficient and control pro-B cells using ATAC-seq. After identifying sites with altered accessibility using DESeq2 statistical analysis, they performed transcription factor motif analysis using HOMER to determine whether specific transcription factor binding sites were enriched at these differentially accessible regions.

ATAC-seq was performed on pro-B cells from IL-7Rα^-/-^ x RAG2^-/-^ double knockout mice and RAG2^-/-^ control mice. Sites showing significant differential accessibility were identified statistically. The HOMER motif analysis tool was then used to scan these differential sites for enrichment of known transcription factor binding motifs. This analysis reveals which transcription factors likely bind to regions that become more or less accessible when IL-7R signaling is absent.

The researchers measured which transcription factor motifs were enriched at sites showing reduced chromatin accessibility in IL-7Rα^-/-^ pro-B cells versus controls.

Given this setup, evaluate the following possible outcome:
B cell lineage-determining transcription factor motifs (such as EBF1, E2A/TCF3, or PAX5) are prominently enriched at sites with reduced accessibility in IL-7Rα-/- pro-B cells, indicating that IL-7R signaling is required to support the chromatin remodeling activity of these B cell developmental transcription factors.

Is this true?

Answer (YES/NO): YES